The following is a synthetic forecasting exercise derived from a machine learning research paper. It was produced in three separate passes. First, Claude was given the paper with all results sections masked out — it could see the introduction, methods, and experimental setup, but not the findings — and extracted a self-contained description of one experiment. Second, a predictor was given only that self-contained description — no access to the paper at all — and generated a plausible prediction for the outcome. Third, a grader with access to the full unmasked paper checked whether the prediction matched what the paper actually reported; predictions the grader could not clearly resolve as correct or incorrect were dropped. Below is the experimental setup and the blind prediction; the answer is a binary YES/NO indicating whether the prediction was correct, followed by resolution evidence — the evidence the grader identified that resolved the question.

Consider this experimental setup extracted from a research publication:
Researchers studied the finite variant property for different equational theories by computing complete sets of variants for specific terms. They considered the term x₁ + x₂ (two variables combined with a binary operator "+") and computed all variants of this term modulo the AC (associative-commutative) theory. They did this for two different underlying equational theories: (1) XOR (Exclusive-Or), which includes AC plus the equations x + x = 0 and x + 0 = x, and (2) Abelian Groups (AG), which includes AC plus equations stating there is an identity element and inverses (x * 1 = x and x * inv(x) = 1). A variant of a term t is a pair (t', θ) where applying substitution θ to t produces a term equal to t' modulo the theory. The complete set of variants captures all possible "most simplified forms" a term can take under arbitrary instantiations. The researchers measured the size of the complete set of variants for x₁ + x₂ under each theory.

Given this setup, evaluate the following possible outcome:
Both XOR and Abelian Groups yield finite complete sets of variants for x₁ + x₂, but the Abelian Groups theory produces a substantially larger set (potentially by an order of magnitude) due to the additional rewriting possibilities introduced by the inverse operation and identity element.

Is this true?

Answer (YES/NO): YES